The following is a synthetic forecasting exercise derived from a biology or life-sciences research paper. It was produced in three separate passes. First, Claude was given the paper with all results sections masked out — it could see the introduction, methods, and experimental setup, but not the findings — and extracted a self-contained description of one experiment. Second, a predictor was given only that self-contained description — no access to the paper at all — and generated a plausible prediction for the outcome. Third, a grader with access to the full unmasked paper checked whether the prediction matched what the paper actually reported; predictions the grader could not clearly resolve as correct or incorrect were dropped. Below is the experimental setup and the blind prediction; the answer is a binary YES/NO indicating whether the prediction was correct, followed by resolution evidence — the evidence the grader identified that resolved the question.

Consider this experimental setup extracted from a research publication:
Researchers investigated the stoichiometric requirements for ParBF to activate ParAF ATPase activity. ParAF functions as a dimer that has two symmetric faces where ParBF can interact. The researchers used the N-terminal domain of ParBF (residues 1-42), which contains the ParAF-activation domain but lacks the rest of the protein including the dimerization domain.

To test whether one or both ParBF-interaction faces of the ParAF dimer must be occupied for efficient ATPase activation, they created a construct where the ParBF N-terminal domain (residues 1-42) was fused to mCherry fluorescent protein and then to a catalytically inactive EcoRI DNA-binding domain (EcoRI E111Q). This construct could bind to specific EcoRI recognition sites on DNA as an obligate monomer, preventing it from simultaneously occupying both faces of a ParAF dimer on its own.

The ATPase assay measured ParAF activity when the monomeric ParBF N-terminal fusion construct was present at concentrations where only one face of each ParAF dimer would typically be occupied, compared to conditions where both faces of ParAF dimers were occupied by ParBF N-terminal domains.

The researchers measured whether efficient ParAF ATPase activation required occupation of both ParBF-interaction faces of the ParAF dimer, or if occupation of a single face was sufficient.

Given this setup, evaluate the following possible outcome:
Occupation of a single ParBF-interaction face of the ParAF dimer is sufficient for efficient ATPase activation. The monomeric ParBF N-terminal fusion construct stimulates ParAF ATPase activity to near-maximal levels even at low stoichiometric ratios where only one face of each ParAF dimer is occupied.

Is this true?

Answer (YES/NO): NO